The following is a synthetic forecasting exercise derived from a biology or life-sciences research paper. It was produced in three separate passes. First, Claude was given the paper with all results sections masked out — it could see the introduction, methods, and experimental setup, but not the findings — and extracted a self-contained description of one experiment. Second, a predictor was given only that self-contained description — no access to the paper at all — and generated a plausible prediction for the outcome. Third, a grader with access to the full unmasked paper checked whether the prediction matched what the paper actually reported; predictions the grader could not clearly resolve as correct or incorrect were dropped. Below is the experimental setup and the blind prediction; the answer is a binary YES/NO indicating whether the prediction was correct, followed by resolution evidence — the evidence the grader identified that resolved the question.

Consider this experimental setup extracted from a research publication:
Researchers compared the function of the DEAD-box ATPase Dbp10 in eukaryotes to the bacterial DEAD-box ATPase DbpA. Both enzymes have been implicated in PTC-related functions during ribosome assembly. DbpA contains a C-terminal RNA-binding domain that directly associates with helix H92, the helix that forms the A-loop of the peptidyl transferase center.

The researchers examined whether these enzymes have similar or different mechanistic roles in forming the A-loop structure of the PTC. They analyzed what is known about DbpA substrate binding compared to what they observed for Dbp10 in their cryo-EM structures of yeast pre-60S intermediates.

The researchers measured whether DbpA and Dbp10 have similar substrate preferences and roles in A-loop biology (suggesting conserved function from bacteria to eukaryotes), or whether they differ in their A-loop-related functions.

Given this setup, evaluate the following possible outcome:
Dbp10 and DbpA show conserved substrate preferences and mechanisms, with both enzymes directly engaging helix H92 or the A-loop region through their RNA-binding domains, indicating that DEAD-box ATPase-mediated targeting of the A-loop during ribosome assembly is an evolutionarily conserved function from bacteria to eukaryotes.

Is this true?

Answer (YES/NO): NO